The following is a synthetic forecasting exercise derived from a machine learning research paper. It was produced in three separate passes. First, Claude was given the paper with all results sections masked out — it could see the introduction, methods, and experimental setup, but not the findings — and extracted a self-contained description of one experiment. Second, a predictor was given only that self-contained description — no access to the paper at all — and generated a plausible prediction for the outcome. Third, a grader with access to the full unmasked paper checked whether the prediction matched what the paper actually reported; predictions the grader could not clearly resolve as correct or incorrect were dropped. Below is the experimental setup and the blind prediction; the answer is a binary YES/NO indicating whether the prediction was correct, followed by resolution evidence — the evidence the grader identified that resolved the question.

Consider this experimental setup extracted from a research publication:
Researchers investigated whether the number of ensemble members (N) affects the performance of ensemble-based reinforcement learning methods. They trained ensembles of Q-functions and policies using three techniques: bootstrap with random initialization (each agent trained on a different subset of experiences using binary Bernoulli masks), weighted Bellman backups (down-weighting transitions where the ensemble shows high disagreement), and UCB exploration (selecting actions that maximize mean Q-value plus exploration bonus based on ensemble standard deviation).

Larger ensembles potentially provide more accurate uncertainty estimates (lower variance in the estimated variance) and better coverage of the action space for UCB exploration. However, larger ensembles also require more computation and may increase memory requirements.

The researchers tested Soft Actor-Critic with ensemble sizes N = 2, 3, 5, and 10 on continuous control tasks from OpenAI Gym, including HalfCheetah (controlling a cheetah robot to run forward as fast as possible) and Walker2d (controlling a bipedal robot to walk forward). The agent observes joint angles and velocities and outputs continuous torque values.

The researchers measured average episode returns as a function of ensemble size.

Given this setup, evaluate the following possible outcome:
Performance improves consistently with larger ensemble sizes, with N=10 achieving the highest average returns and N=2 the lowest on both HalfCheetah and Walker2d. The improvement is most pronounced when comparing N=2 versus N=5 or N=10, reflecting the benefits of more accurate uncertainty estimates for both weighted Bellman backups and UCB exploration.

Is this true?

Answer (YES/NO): NO